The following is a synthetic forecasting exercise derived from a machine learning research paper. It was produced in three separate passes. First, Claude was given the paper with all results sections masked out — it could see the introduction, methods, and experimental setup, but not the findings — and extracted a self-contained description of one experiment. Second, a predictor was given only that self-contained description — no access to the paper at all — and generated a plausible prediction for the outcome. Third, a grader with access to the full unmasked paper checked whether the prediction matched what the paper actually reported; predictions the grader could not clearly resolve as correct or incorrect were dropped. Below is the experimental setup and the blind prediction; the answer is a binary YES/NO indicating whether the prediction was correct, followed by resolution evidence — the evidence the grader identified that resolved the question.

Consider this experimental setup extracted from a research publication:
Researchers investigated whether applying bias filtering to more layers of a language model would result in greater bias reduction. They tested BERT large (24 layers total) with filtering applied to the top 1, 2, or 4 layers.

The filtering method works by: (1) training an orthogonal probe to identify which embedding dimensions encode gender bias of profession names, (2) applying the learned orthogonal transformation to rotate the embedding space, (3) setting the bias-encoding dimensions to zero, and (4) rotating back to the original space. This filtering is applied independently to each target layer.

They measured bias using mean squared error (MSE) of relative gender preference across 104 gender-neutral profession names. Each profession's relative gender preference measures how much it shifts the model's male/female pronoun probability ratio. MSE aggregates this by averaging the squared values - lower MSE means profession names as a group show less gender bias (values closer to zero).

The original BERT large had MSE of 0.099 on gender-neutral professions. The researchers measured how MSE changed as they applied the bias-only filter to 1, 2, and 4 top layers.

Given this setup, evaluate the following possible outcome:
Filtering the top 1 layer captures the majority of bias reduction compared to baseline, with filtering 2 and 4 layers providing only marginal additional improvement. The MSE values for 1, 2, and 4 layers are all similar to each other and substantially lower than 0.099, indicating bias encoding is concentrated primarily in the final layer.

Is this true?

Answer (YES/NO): NO